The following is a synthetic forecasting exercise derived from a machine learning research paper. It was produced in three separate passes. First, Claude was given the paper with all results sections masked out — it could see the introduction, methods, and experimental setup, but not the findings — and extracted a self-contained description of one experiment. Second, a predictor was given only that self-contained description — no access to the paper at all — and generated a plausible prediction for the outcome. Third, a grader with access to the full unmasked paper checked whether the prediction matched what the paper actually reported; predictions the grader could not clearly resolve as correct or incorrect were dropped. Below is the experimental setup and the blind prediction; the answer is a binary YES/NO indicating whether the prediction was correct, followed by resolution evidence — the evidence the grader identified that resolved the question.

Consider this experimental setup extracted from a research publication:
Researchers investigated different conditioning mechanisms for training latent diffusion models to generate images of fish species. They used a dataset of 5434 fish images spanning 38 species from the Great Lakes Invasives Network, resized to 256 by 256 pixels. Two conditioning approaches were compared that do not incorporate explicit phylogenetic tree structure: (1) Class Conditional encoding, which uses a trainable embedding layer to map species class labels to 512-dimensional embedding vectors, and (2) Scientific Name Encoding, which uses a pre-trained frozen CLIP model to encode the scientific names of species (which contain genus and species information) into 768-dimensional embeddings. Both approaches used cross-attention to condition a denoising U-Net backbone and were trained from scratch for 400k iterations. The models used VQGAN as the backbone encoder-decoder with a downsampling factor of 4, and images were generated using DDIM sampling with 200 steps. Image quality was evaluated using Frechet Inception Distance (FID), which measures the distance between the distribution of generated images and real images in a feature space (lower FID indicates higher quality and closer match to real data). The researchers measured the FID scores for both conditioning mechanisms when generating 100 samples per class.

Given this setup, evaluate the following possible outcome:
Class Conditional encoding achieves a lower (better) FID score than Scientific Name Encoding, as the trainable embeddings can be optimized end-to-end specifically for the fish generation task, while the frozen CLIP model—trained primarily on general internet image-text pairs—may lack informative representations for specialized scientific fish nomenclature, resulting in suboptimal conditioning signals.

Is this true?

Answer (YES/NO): YES